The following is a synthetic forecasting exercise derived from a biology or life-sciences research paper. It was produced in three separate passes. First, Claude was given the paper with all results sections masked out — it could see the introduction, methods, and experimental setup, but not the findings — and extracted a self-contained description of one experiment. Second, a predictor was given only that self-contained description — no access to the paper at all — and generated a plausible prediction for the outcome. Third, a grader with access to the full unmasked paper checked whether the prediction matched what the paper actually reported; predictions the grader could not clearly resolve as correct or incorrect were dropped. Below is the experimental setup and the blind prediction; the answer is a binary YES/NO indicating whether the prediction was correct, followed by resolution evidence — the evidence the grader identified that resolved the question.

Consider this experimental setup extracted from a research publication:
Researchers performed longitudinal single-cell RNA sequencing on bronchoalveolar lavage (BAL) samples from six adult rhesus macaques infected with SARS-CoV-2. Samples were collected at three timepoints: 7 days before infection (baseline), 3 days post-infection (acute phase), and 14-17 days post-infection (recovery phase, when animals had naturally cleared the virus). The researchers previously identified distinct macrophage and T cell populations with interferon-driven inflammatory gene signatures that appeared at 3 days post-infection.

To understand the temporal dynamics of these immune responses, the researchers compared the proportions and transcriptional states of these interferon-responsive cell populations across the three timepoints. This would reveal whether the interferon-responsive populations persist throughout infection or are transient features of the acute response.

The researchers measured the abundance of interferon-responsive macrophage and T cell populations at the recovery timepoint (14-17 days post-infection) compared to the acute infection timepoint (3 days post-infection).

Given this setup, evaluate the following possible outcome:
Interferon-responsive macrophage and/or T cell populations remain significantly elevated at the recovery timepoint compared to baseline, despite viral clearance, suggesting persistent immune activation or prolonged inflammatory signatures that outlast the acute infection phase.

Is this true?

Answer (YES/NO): NO